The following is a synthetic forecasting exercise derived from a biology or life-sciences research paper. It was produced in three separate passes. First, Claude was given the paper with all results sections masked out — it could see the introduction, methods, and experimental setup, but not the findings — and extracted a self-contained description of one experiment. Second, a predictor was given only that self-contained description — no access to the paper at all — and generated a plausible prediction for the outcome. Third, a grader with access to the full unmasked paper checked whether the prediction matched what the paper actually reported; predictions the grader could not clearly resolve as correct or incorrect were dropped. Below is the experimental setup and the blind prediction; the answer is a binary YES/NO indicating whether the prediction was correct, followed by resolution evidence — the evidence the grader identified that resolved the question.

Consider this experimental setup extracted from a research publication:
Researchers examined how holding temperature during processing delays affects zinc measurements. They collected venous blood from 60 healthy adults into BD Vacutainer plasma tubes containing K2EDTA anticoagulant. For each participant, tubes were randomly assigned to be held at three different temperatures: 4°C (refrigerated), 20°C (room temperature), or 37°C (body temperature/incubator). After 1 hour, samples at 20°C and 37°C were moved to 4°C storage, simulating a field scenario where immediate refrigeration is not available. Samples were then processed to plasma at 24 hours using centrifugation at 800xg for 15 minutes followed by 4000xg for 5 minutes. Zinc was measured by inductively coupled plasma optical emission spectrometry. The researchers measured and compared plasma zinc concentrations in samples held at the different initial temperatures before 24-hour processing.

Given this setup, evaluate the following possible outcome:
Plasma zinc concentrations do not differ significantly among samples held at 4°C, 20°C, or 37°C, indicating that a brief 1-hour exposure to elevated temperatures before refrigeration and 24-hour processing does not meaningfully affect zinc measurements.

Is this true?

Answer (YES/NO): NO